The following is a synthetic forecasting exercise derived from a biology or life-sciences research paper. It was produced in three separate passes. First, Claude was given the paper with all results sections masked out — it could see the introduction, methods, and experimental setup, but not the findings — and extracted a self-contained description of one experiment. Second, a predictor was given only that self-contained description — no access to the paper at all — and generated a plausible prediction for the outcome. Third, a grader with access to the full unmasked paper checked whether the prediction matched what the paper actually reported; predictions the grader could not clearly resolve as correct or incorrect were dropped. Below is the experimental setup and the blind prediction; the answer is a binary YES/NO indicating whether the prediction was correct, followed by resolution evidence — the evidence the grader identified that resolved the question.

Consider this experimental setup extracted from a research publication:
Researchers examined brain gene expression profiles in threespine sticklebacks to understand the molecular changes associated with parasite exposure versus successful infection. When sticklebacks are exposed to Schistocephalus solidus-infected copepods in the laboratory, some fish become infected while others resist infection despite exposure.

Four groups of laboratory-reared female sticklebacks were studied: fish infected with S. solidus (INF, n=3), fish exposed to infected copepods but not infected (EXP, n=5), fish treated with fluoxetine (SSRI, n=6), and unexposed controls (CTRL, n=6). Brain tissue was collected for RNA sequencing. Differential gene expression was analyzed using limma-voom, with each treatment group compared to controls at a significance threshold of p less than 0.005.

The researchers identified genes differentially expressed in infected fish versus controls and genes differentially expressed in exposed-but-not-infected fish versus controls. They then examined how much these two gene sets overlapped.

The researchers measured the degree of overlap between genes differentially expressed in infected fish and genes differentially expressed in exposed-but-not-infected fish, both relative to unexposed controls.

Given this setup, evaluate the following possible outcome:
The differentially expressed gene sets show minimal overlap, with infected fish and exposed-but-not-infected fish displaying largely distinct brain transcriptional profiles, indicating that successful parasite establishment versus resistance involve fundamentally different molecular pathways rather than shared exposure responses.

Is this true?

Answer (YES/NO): YES